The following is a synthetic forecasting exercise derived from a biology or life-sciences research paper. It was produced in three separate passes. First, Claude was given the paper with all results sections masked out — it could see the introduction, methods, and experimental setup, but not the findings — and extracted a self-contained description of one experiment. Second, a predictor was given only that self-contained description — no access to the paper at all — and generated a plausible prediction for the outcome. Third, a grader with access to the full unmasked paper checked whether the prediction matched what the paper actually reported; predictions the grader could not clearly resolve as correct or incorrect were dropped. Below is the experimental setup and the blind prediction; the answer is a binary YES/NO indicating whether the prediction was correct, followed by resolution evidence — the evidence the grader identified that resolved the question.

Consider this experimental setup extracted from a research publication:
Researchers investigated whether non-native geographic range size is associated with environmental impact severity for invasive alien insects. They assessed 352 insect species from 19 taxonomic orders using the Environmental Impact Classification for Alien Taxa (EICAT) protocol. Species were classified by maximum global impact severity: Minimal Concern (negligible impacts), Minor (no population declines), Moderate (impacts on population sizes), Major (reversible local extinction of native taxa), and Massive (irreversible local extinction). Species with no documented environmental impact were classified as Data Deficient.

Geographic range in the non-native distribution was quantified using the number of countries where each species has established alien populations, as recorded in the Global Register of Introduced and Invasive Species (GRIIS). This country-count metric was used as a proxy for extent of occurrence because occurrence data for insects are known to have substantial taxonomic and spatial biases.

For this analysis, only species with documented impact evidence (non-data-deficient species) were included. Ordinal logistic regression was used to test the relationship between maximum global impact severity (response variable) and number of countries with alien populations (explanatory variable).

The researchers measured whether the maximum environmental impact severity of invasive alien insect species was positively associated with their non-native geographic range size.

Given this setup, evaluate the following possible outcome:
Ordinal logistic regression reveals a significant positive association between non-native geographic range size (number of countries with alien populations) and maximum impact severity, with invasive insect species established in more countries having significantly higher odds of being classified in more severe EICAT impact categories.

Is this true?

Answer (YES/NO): YES